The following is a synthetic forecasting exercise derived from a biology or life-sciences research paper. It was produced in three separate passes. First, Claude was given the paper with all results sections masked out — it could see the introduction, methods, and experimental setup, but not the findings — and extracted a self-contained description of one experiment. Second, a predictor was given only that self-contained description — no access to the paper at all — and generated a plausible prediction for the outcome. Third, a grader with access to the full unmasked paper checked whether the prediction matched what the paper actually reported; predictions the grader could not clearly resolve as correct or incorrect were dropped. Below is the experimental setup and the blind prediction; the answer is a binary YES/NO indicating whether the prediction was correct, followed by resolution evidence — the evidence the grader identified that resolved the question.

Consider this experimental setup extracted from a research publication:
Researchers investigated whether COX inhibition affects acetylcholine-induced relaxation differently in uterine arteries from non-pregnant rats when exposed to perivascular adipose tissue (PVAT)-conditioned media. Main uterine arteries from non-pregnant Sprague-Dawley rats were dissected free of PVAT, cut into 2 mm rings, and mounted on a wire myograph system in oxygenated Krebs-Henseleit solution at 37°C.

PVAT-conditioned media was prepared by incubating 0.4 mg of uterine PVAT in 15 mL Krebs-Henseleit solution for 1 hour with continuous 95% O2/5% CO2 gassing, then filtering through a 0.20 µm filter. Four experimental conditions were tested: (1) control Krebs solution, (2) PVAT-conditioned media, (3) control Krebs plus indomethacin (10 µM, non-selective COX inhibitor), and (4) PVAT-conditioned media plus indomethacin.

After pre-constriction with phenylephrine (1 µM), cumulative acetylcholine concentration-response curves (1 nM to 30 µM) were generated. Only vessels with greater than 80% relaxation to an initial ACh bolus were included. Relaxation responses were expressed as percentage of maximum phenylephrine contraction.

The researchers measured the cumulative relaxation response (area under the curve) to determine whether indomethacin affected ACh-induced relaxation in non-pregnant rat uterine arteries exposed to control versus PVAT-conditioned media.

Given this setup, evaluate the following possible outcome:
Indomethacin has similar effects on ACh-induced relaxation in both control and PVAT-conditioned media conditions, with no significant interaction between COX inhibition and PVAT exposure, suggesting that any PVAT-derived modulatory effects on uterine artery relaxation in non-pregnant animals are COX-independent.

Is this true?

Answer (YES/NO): YES